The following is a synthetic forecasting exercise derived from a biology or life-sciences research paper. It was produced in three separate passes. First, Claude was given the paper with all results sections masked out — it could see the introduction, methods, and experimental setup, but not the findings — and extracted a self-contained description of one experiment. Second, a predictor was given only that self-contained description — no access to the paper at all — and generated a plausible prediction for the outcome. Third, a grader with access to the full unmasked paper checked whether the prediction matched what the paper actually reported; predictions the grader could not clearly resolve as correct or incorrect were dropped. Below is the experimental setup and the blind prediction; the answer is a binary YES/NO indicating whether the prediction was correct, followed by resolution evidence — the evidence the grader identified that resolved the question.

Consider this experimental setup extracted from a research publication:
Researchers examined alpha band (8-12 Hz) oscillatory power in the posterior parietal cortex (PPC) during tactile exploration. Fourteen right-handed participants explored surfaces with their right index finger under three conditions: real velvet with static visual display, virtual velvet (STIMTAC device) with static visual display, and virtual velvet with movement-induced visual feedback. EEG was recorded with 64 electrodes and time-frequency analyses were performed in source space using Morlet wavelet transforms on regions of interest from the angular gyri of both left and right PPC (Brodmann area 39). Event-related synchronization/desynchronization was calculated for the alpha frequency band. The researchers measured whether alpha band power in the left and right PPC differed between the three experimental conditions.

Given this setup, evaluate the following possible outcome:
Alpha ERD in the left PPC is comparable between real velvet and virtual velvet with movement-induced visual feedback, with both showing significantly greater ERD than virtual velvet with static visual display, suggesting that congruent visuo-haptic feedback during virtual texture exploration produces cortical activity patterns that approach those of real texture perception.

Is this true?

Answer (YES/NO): NO